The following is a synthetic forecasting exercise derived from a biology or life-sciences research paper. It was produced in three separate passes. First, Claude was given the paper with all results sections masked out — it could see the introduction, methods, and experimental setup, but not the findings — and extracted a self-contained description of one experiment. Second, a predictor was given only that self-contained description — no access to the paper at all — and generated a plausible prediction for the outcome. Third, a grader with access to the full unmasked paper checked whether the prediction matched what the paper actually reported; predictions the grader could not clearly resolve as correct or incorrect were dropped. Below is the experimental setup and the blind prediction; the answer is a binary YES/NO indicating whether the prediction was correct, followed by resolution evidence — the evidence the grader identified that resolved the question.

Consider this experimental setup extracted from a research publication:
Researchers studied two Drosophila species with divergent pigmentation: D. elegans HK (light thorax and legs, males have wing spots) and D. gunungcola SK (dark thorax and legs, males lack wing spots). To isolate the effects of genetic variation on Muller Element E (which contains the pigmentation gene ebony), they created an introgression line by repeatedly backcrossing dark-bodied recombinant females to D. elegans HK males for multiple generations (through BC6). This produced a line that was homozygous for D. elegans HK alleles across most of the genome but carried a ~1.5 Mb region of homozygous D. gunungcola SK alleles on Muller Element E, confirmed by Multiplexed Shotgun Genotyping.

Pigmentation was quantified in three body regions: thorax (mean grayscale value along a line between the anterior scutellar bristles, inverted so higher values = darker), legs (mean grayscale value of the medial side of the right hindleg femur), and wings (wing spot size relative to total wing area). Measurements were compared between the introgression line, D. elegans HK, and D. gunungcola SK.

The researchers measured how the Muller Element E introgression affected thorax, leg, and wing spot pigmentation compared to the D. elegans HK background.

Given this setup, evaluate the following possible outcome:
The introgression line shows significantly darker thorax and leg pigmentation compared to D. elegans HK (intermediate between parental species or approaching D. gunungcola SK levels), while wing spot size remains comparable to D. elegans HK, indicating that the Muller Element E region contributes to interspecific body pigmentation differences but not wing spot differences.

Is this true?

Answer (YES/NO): NO